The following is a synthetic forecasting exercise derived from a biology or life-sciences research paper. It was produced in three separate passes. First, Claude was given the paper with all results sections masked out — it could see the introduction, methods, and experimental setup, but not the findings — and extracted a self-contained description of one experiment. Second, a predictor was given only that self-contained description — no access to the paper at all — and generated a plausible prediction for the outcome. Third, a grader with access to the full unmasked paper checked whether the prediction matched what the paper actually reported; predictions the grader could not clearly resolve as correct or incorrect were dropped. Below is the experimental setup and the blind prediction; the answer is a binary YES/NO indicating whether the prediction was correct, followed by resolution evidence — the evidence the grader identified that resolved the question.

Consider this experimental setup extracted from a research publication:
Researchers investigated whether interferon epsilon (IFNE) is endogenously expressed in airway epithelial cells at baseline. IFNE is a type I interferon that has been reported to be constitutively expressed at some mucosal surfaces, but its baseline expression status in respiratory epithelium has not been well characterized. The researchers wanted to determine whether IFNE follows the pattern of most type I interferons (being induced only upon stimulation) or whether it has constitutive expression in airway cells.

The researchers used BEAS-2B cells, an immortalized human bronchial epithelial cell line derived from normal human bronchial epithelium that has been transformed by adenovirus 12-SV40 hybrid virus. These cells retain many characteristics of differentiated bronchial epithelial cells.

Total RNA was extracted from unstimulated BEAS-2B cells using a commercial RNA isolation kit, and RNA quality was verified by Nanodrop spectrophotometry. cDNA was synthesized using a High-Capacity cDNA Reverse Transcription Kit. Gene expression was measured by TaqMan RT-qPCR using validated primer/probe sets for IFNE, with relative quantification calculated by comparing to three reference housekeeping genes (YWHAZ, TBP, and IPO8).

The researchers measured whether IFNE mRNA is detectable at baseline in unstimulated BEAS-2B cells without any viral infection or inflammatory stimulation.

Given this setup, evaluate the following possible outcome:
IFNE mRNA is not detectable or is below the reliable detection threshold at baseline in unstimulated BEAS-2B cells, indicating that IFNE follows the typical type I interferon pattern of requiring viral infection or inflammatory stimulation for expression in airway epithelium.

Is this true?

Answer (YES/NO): NO